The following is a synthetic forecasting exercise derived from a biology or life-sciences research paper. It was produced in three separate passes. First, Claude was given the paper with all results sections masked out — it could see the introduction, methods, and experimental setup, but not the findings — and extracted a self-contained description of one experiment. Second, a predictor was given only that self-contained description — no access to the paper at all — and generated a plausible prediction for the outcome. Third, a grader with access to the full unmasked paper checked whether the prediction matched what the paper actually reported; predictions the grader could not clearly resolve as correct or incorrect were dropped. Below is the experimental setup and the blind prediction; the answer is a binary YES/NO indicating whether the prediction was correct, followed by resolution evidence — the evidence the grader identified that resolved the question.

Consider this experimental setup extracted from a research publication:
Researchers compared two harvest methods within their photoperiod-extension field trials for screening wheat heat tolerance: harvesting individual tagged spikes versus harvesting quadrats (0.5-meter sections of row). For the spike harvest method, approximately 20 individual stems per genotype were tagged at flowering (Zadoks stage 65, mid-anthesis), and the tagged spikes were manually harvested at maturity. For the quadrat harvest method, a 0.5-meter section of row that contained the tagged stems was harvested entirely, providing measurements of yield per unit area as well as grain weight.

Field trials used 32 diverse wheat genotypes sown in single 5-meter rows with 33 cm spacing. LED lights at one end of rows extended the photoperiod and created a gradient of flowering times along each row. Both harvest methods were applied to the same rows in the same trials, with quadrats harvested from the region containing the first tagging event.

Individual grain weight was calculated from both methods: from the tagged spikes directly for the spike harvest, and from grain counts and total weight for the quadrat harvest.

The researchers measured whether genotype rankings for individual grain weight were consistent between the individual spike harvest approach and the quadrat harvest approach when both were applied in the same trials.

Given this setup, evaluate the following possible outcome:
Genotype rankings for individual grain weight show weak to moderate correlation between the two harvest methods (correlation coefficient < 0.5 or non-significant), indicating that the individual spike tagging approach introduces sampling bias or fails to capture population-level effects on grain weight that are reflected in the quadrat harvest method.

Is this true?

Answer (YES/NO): NO